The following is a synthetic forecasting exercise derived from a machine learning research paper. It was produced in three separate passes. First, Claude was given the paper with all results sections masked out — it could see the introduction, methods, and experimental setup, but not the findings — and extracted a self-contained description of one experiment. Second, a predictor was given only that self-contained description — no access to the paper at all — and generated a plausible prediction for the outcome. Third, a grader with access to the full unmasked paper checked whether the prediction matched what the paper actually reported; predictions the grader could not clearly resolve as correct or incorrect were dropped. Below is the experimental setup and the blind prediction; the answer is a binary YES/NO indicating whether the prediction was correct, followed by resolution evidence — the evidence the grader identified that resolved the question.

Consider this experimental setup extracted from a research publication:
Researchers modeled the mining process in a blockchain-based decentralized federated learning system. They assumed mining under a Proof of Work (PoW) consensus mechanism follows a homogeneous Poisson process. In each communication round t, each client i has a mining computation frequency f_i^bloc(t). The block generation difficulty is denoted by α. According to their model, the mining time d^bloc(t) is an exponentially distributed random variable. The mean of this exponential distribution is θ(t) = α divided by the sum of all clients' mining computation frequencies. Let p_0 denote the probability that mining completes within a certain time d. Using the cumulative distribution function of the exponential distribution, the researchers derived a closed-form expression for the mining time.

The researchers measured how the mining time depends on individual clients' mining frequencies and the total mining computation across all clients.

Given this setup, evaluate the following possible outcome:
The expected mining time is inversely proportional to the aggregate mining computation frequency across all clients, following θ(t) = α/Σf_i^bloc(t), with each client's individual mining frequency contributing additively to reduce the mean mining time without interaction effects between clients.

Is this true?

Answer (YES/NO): YES